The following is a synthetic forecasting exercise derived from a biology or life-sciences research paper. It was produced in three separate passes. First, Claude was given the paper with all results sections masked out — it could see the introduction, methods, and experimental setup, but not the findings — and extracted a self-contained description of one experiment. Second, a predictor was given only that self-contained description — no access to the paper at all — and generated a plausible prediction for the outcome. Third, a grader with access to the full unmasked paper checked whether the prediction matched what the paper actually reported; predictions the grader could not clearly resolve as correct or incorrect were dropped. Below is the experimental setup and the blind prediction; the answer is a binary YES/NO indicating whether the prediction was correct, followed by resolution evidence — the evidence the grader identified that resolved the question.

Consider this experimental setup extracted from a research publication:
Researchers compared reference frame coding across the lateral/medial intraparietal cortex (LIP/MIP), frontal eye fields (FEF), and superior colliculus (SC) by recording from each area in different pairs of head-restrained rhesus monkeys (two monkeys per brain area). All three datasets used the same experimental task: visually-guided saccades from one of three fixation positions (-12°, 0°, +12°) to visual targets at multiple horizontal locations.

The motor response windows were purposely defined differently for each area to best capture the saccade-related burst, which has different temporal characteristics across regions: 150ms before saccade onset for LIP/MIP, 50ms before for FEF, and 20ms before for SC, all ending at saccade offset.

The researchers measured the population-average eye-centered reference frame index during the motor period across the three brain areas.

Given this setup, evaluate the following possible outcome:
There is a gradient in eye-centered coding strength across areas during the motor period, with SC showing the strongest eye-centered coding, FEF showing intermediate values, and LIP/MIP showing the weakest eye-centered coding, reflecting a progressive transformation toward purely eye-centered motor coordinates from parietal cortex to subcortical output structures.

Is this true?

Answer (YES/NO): YES